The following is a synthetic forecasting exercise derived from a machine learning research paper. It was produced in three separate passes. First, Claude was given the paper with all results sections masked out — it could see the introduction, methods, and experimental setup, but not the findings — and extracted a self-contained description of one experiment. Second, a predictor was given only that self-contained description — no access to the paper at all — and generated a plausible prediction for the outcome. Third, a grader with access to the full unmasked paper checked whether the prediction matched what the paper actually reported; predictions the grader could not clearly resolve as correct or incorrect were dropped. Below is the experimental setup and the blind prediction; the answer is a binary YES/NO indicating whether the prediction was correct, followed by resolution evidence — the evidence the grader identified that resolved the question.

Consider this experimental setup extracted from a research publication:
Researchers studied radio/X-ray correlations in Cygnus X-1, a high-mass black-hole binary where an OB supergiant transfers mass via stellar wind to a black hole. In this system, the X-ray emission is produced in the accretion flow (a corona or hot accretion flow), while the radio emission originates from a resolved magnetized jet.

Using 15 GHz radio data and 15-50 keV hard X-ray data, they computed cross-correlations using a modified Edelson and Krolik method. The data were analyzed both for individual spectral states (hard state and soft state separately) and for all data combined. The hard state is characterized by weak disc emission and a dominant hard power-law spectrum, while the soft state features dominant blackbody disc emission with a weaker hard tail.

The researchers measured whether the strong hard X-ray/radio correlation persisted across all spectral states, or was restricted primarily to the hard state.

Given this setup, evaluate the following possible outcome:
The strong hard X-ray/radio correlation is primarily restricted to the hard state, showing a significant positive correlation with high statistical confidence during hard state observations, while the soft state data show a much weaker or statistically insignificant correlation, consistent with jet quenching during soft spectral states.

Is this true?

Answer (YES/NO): NO